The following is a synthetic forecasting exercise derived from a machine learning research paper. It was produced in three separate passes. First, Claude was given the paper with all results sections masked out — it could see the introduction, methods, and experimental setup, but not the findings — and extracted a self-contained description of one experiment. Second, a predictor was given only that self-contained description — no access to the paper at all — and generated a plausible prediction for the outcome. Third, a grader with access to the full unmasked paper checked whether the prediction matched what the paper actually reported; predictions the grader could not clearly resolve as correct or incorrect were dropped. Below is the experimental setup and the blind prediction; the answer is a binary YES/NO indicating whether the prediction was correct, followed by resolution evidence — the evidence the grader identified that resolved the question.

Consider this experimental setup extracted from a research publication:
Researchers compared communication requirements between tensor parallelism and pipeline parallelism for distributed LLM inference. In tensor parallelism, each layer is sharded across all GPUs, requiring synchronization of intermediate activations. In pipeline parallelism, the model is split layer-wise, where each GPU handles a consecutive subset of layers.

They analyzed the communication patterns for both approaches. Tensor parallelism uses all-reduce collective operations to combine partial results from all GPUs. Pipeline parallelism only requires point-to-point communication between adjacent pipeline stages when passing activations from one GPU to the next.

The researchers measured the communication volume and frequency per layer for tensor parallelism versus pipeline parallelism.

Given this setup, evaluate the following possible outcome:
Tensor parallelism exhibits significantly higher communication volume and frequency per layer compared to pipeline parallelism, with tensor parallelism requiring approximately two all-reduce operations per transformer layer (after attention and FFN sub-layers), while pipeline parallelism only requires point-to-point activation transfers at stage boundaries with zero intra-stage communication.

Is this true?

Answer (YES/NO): YES